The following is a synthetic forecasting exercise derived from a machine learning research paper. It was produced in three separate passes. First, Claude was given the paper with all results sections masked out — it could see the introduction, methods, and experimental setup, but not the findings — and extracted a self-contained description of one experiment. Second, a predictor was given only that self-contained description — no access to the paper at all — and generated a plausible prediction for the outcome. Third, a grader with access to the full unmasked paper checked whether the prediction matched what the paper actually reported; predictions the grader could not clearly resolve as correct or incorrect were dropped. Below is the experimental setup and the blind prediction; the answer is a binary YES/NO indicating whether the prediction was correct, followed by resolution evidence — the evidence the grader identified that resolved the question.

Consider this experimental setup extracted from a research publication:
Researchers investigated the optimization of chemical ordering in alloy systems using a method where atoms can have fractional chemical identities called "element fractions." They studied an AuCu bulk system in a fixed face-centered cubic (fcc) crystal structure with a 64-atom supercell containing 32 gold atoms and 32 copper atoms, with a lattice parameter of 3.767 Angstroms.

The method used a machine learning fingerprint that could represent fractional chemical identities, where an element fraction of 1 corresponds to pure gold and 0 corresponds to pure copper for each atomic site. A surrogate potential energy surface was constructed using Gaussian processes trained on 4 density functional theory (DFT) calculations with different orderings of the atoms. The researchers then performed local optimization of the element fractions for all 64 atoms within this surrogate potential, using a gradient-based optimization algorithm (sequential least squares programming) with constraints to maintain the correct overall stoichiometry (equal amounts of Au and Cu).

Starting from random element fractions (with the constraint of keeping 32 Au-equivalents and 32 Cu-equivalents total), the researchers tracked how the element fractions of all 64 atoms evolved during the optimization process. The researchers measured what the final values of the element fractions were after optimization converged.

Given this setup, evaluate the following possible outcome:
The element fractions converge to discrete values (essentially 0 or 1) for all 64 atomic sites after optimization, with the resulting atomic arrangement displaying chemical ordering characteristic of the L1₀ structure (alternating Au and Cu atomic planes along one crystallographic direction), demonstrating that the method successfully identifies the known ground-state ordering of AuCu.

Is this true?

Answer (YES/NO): YES